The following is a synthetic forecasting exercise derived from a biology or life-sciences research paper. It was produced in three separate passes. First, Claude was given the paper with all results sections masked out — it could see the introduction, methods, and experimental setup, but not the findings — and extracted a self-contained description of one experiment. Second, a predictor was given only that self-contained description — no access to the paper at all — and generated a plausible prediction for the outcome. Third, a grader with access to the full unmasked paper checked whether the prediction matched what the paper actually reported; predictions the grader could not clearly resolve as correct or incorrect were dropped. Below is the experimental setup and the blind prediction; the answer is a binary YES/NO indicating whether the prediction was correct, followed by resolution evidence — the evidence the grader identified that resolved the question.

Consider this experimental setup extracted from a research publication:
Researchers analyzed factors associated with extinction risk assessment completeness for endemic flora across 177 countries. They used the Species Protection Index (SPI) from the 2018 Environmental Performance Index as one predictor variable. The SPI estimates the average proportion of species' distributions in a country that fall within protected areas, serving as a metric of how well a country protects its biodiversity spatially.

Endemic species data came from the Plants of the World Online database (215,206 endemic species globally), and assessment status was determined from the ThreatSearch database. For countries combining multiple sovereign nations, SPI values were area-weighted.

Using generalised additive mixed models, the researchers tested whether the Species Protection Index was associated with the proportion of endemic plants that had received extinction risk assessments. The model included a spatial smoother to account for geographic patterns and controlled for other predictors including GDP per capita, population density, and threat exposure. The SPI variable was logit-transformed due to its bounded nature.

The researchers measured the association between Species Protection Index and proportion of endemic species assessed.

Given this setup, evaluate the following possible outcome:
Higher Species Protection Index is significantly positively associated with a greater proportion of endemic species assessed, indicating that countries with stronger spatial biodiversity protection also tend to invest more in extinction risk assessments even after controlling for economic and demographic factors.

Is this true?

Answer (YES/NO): NO